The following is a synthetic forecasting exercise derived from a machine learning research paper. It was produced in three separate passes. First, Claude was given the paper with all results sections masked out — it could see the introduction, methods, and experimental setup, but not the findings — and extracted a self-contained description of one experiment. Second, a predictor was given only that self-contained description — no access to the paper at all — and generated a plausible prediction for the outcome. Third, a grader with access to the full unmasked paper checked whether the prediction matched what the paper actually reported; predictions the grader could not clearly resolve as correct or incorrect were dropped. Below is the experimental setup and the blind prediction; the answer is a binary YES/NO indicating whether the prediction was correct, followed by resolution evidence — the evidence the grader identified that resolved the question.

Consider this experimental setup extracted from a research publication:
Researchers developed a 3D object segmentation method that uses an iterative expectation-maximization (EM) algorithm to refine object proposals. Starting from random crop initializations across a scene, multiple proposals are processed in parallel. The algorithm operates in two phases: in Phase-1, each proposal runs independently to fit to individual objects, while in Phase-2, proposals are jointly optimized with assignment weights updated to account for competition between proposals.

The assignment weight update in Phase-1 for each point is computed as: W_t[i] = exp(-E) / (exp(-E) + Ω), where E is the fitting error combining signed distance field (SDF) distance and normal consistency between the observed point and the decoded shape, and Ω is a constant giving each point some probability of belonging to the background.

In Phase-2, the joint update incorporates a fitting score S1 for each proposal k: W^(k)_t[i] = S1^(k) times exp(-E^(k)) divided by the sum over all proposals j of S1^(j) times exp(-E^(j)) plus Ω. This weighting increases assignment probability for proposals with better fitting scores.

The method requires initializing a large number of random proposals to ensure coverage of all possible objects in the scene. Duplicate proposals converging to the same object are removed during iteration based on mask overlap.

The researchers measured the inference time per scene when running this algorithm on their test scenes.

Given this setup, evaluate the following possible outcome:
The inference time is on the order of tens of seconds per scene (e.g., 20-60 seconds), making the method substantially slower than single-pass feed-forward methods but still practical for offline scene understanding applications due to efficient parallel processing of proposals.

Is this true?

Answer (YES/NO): YES